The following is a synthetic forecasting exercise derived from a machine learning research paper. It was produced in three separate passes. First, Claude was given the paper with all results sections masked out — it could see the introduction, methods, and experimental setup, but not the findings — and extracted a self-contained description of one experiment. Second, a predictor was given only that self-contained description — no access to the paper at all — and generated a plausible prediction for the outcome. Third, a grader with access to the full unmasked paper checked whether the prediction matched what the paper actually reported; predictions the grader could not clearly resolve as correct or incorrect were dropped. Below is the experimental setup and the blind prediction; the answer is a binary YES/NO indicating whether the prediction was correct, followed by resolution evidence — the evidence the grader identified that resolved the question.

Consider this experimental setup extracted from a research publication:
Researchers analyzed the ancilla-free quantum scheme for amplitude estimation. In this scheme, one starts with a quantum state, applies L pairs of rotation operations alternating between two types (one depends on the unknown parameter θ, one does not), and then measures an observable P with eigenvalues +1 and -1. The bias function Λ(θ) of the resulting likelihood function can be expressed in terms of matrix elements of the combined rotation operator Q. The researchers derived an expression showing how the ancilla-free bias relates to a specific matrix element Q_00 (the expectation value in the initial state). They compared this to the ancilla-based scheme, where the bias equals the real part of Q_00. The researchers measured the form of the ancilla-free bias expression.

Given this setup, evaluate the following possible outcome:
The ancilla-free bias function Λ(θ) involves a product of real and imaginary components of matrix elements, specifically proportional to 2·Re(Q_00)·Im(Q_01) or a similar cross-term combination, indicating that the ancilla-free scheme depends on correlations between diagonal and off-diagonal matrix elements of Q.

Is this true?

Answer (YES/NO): NO